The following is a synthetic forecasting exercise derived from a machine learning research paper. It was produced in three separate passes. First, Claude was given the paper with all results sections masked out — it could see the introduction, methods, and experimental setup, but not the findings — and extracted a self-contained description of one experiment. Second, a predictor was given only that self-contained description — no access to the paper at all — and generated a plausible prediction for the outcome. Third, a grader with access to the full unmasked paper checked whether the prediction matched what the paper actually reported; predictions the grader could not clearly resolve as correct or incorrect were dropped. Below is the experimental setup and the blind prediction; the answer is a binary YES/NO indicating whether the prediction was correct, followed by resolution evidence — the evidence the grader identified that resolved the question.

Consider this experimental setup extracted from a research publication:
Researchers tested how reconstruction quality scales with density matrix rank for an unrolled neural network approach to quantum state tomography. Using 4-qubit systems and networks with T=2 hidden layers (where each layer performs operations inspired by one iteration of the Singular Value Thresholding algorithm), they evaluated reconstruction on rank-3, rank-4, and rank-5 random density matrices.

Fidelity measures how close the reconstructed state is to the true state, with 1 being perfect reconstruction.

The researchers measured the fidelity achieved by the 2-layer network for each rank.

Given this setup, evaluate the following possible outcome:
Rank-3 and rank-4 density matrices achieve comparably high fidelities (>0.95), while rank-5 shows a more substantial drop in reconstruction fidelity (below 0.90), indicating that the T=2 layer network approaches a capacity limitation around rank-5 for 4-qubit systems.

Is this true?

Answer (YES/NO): NO